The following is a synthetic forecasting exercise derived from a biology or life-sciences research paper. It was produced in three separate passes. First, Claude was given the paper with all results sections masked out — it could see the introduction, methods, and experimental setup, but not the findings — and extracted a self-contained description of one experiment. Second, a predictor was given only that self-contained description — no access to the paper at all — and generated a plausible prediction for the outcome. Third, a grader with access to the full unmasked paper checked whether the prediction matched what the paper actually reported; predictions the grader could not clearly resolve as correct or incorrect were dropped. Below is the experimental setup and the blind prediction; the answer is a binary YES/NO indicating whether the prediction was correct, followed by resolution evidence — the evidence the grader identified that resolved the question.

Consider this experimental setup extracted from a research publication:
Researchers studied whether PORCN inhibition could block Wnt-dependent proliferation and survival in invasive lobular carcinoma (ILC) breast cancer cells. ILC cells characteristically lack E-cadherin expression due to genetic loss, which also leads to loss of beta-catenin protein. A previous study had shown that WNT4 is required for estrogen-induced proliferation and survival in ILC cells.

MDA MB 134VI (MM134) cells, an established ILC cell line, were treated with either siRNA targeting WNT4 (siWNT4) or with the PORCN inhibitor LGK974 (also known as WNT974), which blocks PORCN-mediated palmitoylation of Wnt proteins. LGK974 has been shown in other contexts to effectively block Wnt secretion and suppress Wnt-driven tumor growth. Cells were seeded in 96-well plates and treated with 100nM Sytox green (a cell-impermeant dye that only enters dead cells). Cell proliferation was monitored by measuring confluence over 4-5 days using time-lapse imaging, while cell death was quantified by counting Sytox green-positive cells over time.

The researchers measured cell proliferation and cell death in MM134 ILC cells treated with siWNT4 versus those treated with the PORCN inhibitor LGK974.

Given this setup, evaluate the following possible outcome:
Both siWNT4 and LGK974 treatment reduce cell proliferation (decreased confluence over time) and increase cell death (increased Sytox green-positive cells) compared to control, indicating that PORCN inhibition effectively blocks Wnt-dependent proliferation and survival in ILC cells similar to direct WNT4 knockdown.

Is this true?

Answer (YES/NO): NO